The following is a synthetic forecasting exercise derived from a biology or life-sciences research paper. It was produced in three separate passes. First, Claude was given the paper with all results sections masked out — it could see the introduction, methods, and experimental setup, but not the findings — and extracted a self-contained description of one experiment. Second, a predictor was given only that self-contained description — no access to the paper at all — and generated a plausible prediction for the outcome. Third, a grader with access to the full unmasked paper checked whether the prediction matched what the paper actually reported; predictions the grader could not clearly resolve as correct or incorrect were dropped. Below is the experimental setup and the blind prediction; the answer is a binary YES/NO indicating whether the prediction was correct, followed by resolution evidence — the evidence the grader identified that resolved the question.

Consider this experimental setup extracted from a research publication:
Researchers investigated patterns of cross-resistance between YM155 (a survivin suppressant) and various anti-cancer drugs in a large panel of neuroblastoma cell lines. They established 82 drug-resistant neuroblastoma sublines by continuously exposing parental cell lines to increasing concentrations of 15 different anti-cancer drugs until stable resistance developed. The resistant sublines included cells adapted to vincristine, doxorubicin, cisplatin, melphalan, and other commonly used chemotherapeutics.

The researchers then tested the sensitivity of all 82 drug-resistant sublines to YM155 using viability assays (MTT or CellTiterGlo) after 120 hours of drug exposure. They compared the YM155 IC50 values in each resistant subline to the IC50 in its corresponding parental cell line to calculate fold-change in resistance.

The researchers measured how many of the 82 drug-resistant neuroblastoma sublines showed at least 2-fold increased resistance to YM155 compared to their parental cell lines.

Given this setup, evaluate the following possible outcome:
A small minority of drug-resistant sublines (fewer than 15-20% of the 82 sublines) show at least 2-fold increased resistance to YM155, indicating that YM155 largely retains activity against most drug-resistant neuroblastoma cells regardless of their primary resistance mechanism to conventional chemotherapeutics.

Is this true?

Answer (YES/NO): NO